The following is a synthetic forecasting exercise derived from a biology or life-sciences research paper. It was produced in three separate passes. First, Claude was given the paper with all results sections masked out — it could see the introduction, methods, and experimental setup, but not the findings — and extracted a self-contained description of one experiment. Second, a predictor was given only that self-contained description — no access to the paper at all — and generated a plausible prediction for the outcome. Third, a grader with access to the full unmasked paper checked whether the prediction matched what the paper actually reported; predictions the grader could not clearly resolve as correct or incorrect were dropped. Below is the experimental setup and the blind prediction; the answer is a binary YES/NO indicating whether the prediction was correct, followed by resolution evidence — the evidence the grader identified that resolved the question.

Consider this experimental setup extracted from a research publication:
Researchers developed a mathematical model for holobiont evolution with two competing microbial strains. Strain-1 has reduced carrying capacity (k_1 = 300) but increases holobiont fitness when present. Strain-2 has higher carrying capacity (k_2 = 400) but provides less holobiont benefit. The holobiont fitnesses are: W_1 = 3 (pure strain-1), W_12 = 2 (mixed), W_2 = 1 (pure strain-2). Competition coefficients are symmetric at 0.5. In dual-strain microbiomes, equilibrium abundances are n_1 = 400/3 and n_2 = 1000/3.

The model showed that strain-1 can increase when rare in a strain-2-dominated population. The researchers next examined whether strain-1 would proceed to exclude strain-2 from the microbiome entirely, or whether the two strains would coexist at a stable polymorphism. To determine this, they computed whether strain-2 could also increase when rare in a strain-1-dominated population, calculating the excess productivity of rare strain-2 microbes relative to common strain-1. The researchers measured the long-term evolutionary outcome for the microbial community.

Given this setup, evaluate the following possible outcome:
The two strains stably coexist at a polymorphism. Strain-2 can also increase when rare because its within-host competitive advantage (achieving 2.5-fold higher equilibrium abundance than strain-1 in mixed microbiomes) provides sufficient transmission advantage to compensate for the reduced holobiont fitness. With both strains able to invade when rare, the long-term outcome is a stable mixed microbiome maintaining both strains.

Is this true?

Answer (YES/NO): YES